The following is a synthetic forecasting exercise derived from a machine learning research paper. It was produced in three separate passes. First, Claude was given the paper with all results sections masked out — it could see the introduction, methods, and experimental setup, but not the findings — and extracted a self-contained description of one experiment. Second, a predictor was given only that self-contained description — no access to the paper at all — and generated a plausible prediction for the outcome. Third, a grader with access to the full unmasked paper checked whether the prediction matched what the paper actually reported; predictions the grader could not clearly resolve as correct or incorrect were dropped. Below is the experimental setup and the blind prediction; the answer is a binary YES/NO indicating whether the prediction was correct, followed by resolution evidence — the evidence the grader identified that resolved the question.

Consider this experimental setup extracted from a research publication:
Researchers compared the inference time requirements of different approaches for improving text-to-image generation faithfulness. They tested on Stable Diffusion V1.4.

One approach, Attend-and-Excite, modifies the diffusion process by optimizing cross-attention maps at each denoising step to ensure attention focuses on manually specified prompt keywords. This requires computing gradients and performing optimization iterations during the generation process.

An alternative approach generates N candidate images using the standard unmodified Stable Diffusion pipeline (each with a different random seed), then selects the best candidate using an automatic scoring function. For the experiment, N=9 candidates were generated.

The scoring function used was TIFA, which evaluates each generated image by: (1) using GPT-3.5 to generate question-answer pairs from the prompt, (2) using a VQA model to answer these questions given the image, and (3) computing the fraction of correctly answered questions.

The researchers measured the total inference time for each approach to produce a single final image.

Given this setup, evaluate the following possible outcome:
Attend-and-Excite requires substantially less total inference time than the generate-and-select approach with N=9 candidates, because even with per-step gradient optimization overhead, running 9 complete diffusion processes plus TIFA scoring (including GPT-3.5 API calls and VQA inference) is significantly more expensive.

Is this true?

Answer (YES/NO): NO